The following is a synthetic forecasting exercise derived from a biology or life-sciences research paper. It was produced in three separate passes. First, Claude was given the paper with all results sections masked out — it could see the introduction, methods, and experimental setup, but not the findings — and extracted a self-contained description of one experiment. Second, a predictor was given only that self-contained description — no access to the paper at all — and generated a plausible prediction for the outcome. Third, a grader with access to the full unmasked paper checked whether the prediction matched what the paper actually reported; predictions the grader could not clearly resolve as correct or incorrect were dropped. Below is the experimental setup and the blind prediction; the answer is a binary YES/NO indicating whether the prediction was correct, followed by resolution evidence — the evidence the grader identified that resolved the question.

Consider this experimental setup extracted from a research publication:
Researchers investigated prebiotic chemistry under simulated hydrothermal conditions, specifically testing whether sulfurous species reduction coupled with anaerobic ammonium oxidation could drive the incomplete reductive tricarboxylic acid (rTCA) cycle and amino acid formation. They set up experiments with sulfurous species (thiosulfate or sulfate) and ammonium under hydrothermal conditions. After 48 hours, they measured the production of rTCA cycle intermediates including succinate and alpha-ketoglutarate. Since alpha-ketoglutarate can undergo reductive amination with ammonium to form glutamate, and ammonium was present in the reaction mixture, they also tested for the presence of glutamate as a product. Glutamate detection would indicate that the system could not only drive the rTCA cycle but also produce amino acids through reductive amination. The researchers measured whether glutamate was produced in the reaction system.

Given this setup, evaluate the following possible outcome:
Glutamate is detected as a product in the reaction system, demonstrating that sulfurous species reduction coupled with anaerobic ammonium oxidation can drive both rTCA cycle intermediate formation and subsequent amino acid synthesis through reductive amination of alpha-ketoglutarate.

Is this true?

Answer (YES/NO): YES